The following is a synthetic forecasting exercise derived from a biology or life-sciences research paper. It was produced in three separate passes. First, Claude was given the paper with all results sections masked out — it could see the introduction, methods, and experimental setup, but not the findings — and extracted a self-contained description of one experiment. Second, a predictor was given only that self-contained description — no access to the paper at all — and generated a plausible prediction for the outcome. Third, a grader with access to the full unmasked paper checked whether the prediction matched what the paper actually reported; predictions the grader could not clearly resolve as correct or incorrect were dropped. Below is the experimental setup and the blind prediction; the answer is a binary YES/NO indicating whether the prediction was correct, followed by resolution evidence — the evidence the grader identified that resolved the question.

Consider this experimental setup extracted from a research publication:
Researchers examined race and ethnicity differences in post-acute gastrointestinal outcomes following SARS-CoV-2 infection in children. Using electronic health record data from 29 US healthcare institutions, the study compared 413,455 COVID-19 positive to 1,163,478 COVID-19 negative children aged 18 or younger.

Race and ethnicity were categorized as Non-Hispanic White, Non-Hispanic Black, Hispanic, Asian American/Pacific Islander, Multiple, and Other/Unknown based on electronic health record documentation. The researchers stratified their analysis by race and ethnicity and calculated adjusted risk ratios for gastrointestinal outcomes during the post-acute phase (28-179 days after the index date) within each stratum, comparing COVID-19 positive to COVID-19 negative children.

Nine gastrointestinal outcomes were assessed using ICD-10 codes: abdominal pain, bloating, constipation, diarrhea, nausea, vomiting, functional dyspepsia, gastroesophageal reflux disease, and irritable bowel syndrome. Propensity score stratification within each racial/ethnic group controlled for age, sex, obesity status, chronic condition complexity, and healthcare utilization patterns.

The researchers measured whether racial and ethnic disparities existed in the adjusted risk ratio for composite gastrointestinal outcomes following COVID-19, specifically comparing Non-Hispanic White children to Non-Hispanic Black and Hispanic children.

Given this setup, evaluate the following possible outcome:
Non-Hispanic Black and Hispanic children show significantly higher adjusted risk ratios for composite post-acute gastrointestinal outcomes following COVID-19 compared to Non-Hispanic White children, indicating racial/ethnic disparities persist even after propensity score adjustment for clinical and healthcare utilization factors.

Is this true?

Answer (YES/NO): NO